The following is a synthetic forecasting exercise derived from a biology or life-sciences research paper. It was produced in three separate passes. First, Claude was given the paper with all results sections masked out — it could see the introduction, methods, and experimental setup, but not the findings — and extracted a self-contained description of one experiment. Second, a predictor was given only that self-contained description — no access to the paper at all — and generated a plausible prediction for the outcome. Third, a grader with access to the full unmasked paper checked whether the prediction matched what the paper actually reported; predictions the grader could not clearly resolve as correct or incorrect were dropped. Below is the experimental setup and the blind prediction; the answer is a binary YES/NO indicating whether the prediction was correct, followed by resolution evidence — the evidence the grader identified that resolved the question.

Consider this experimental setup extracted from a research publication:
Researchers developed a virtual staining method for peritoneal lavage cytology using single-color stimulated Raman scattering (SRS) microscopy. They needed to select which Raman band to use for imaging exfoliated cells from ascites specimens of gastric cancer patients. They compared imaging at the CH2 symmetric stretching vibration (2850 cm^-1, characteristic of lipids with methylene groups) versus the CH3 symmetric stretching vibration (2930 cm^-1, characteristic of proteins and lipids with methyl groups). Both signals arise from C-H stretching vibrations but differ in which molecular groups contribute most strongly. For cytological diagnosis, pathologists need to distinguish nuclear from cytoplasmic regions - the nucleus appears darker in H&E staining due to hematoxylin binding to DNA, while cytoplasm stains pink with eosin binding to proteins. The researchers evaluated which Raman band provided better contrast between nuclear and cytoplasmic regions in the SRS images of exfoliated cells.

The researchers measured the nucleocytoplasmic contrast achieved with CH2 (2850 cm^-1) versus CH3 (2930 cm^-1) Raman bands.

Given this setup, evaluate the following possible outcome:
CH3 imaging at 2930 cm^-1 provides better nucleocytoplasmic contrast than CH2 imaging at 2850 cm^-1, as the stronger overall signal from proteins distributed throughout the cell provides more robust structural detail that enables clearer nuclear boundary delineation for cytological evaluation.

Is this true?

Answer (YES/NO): NO